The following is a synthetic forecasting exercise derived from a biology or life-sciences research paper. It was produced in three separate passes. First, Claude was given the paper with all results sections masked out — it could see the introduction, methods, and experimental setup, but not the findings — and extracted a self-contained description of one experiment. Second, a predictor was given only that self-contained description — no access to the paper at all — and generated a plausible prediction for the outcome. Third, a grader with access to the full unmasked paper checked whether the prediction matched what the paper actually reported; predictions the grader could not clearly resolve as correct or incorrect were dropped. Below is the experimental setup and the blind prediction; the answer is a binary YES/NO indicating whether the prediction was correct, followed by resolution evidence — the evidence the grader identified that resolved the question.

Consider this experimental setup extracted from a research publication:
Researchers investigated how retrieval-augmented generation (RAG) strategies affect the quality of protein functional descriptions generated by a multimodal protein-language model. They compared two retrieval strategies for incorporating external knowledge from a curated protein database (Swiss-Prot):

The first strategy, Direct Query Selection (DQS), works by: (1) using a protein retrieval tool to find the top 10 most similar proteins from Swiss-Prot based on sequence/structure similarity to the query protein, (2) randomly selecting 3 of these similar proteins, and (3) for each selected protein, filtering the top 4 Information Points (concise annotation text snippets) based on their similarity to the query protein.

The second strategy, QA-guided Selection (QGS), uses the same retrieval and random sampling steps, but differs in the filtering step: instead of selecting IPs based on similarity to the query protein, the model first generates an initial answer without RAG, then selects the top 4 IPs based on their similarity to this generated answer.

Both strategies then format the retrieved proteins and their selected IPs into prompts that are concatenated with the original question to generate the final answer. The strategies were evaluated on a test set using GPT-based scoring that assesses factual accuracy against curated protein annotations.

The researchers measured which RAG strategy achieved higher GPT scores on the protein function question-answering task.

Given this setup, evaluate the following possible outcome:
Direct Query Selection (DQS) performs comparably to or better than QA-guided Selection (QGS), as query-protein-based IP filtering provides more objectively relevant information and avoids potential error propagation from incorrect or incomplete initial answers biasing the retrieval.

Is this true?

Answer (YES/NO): YES